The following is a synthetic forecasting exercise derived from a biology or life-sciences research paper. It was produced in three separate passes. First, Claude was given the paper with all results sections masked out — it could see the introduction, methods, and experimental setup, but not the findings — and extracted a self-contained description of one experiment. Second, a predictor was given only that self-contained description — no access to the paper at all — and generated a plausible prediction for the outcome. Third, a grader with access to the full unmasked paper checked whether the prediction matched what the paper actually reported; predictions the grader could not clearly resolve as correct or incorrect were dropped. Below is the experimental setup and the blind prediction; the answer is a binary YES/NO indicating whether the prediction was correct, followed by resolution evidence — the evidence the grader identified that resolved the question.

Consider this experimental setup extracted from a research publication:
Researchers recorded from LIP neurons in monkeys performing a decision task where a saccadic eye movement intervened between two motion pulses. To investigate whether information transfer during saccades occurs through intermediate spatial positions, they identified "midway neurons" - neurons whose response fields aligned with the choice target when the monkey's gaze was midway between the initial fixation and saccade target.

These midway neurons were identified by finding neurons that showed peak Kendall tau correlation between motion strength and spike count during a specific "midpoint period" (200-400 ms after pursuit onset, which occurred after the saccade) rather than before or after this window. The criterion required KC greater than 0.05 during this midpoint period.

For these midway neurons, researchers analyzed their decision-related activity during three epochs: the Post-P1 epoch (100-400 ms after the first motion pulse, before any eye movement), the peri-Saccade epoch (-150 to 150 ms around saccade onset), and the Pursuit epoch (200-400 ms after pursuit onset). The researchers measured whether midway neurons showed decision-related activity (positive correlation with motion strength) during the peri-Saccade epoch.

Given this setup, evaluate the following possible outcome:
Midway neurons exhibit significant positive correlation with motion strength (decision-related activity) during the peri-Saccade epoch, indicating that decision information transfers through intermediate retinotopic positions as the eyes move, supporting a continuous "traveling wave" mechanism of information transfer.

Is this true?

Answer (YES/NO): NO